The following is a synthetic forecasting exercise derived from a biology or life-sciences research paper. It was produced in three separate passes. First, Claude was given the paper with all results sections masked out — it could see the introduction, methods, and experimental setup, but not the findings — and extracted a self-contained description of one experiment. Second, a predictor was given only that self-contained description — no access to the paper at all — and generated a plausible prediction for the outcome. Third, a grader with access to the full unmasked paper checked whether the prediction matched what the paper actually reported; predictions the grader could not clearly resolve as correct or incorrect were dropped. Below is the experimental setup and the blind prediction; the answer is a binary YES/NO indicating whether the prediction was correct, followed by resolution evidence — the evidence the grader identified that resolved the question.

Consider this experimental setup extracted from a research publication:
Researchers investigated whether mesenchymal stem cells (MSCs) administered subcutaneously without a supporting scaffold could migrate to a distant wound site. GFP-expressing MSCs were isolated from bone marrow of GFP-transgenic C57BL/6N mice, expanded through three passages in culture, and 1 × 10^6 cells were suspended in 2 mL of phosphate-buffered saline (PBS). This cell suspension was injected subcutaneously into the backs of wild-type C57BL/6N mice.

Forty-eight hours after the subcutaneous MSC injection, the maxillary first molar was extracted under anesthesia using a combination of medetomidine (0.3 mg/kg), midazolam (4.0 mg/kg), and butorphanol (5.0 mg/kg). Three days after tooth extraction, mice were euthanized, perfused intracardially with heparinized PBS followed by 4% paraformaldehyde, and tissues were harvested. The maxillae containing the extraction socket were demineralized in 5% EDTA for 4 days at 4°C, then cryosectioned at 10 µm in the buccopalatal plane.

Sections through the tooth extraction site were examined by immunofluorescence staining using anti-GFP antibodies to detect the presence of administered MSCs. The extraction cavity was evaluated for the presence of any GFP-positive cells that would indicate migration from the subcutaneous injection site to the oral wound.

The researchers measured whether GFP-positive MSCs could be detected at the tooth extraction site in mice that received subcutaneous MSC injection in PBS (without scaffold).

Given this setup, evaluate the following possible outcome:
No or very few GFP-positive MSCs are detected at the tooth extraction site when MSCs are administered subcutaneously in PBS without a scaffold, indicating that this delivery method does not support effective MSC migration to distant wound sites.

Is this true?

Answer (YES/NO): YES